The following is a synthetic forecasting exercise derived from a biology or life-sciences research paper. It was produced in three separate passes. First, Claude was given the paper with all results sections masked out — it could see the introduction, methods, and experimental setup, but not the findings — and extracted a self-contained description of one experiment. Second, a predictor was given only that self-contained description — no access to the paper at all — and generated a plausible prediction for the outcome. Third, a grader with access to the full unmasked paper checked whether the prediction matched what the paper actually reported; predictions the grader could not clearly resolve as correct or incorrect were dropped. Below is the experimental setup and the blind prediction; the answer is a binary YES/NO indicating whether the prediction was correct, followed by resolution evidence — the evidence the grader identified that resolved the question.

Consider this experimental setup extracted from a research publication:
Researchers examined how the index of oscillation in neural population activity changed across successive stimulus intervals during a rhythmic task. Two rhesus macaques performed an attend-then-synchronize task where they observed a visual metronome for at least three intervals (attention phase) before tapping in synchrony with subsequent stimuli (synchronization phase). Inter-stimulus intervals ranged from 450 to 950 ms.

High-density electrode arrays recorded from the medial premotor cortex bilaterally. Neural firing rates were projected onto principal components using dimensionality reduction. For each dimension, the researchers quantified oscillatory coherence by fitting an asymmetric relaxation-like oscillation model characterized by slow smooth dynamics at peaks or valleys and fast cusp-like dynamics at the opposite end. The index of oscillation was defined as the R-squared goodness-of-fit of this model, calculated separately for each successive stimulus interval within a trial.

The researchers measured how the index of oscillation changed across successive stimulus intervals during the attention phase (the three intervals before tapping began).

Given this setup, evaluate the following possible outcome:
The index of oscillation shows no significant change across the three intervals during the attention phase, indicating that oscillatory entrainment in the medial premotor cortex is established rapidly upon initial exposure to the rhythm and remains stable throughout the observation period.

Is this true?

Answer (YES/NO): NO